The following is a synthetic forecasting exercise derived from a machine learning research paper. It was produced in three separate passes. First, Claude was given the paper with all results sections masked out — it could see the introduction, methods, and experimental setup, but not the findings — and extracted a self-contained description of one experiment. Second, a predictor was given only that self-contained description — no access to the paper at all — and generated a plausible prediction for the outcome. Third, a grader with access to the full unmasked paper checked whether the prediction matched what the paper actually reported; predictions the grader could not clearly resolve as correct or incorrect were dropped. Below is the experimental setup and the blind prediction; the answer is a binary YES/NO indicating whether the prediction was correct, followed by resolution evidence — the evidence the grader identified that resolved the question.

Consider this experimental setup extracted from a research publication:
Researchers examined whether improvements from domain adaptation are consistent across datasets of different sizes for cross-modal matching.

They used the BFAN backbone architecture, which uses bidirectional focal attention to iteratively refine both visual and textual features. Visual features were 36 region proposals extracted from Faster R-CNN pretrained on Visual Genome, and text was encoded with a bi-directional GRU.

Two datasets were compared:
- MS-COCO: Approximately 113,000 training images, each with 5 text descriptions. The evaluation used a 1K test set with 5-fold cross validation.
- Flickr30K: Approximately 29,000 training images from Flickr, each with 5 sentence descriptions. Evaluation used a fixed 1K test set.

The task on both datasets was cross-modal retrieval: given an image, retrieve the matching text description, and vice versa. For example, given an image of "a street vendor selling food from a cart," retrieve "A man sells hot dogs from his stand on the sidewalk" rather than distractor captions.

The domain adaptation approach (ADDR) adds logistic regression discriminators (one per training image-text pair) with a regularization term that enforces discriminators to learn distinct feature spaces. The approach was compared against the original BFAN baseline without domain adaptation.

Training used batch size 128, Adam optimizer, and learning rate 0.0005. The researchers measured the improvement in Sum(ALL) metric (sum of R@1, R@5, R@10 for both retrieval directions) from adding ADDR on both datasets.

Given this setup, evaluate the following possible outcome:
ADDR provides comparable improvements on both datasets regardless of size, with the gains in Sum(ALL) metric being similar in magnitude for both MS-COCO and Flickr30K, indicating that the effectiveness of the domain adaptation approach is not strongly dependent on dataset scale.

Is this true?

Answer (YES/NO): NO